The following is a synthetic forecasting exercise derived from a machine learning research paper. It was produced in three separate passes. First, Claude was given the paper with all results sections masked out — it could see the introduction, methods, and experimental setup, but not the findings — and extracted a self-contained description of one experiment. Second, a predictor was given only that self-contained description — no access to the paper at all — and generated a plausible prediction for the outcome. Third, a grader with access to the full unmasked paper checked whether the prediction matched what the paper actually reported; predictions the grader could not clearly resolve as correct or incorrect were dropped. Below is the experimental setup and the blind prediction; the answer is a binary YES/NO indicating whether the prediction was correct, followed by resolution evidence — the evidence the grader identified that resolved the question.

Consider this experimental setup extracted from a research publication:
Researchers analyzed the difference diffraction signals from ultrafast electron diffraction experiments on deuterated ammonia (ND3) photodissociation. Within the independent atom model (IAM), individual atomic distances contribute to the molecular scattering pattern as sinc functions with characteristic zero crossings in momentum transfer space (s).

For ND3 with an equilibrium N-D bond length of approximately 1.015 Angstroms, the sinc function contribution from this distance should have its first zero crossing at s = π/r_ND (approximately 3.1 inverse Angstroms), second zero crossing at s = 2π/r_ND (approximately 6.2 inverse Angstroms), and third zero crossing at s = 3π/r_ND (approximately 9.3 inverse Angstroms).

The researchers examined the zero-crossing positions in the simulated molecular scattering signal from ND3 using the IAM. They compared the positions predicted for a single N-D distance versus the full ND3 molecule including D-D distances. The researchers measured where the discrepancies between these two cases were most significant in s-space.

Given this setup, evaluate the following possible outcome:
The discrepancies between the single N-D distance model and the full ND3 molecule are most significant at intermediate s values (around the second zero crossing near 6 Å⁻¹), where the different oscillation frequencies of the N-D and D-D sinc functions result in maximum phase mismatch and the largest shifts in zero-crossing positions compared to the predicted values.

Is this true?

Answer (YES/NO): NO